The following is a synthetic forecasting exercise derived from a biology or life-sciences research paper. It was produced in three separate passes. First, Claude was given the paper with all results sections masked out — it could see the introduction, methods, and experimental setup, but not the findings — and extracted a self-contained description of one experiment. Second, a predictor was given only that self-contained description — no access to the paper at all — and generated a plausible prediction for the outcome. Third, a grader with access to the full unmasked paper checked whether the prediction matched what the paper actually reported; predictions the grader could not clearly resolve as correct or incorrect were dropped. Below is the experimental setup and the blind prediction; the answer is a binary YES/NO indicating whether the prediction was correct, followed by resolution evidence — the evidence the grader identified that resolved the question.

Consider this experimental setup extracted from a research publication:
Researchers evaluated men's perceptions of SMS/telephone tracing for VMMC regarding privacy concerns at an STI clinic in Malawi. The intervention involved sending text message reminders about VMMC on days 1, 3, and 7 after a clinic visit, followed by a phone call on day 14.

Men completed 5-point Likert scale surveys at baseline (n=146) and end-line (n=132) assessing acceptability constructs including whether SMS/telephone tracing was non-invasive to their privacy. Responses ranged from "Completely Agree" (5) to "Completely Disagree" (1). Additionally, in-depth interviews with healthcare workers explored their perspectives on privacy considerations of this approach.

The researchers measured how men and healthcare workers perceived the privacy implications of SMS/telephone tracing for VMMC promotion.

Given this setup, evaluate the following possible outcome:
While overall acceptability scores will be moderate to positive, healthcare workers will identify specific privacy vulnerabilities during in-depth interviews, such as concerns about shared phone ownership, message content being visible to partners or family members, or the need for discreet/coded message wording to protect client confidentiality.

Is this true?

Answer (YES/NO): NO